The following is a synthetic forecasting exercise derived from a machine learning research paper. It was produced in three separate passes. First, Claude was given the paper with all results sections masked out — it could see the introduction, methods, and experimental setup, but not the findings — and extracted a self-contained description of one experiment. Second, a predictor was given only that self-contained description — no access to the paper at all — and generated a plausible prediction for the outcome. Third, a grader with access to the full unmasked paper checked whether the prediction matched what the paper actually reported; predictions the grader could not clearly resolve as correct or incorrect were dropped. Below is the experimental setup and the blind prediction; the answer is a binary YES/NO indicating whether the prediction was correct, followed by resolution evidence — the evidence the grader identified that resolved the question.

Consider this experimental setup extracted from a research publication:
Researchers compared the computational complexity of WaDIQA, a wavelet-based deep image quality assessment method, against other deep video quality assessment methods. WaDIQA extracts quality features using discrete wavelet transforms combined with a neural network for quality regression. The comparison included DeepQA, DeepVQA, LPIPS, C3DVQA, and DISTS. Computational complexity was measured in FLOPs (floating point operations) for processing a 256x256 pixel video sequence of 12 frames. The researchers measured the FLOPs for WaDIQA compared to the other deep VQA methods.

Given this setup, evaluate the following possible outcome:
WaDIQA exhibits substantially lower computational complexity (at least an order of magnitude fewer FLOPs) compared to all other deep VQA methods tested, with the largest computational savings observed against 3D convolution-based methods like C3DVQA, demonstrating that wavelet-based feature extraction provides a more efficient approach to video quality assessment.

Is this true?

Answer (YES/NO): NO